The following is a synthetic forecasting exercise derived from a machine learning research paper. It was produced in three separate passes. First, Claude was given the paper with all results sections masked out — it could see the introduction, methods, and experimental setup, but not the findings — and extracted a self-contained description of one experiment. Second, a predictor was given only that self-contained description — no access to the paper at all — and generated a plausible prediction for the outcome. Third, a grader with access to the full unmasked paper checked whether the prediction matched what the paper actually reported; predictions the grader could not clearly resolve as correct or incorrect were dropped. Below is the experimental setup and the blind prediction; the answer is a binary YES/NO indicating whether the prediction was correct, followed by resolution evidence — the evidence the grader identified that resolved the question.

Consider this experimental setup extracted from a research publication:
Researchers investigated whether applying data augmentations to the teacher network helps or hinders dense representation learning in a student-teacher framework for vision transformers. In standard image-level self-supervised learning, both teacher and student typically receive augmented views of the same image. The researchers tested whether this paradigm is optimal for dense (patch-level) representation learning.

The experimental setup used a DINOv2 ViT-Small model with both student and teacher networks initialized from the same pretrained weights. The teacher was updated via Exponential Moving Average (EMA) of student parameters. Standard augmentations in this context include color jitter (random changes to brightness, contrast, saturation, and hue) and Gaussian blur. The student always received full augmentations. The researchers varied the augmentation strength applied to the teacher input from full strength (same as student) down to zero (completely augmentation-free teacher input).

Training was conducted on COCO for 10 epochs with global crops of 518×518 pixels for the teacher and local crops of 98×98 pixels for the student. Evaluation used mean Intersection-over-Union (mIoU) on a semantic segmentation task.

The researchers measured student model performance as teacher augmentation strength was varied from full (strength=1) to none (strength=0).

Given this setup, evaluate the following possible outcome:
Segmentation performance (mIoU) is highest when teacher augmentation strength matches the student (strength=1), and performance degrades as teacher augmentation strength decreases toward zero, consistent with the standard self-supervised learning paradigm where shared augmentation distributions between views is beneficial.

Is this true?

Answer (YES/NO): NO